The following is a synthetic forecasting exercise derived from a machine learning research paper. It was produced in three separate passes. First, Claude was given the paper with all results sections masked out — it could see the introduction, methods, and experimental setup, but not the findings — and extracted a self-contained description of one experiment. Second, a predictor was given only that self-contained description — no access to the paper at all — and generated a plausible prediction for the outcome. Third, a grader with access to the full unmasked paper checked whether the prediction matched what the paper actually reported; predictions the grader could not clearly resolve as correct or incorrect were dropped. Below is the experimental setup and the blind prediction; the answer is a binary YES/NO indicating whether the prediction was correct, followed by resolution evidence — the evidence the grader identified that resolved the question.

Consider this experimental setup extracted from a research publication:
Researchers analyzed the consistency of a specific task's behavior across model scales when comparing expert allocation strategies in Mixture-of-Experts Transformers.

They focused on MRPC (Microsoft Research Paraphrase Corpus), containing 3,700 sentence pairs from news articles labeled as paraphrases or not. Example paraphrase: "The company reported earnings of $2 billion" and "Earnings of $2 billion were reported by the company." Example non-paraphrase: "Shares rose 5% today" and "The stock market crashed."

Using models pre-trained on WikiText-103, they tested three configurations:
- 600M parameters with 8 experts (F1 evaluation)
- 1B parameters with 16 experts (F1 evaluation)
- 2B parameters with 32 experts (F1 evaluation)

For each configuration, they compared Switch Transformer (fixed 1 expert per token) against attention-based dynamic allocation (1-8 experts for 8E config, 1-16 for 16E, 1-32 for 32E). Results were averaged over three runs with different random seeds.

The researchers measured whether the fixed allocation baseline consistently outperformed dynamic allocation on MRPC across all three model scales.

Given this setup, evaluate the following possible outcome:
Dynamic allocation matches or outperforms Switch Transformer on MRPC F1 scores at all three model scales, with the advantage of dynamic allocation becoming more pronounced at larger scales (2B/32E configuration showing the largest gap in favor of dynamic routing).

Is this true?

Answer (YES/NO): NO